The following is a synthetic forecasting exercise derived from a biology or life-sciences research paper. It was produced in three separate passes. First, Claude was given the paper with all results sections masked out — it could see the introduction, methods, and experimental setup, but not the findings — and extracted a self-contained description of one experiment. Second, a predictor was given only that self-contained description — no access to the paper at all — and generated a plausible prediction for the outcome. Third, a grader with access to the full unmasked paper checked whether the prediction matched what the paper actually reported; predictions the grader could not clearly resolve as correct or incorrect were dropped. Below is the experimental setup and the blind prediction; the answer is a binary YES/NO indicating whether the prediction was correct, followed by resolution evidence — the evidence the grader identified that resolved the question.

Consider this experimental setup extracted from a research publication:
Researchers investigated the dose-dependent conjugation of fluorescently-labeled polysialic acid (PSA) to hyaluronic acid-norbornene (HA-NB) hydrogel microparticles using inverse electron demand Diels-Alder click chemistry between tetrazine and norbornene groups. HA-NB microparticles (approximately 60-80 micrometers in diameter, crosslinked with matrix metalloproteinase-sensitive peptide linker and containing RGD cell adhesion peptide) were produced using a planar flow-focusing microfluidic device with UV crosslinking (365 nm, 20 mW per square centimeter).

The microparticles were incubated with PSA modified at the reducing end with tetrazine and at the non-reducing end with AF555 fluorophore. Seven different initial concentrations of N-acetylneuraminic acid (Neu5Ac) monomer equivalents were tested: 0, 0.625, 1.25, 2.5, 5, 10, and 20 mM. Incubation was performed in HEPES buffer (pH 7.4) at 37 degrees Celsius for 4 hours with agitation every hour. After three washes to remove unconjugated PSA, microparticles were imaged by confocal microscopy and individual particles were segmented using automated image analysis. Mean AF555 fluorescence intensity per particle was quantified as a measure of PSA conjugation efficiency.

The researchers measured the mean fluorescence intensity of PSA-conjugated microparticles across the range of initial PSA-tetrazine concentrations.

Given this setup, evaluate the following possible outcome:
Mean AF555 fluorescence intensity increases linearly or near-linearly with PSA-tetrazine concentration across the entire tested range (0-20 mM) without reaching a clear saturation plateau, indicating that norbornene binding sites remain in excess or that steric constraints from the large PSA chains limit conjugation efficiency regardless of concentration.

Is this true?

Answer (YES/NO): YES